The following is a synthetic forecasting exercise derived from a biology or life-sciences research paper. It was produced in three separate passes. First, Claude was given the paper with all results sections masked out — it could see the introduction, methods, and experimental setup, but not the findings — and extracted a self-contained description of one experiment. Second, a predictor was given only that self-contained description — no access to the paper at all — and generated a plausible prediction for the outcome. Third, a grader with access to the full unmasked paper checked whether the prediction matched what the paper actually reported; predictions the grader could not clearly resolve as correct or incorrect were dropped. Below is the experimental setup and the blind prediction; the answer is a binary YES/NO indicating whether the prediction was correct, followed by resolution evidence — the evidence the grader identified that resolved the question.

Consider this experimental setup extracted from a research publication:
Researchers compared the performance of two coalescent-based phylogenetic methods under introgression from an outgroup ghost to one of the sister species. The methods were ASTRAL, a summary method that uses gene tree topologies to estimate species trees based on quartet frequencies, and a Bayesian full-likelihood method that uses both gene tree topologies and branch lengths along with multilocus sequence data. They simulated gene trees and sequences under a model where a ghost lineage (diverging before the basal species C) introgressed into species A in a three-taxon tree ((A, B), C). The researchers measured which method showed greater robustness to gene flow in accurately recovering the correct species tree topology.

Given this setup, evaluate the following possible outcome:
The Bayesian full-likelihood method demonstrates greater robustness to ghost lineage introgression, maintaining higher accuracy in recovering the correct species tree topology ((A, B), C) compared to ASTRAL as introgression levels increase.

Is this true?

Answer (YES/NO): YES